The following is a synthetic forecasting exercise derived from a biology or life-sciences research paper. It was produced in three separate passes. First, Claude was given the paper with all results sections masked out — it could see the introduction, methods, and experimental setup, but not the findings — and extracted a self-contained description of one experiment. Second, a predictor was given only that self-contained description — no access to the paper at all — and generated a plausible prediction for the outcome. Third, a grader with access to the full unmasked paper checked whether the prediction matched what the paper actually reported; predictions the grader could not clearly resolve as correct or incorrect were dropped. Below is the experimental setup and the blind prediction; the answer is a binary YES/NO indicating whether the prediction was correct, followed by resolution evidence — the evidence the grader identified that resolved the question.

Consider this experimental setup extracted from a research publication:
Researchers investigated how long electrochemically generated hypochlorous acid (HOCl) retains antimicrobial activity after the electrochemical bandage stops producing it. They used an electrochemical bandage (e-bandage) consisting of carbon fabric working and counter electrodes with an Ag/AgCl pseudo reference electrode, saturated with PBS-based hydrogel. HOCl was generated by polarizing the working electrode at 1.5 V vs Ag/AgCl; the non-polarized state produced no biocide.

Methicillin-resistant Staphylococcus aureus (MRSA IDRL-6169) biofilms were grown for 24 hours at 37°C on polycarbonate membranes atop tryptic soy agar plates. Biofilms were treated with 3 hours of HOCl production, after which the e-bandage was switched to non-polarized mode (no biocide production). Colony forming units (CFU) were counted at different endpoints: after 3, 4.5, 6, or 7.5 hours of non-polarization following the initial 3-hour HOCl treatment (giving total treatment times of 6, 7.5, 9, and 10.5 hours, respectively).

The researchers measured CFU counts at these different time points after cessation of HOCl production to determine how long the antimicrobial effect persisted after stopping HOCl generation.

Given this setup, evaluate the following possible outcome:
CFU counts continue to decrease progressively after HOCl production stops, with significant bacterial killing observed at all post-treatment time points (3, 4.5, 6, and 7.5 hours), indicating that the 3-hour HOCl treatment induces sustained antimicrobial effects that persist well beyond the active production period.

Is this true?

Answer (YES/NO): YES